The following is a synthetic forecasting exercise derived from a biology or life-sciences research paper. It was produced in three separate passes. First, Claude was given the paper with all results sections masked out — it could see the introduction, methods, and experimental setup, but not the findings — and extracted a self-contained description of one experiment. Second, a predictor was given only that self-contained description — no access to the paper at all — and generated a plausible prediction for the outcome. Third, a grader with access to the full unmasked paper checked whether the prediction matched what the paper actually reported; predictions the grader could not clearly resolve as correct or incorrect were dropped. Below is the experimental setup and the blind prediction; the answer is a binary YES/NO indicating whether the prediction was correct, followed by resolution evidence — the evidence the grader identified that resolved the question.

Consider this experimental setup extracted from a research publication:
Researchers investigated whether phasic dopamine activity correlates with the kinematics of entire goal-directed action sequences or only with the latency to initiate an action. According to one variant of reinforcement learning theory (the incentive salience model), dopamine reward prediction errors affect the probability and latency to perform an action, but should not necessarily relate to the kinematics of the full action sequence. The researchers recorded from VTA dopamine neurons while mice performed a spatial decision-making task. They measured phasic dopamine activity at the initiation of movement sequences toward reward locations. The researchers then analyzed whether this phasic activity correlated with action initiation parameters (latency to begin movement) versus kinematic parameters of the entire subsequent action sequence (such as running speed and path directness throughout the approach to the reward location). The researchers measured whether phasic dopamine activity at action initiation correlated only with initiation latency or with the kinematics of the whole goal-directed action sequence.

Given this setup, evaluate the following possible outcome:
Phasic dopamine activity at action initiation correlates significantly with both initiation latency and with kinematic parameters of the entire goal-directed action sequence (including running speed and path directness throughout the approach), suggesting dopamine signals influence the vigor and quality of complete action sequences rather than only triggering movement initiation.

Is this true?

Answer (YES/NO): NO